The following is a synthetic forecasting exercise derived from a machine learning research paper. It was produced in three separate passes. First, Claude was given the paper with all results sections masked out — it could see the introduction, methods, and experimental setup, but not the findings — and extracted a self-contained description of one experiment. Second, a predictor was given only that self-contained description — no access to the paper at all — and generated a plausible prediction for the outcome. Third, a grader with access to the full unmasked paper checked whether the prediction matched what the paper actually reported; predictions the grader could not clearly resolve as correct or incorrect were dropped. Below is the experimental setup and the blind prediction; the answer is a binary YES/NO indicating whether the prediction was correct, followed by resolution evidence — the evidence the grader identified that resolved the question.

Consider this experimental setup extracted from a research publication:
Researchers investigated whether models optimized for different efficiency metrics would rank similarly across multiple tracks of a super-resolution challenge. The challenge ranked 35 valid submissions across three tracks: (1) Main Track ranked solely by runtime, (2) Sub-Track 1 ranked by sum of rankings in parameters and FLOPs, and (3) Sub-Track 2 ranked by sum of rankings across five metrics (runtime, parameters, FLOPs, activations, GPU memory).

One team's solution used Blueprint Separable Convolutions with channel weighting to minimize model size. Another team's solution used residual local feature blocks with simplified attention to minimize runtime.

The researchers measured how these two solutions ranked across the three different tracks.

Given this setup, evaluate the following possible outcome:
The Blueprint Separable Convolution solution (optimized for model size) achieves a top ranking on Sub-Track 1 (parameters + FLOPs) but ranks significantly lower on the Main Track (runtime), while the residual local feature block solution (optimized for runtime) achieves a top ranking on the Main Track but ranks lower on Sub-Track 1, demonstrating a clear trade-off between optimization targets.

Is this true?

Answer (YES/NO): YES